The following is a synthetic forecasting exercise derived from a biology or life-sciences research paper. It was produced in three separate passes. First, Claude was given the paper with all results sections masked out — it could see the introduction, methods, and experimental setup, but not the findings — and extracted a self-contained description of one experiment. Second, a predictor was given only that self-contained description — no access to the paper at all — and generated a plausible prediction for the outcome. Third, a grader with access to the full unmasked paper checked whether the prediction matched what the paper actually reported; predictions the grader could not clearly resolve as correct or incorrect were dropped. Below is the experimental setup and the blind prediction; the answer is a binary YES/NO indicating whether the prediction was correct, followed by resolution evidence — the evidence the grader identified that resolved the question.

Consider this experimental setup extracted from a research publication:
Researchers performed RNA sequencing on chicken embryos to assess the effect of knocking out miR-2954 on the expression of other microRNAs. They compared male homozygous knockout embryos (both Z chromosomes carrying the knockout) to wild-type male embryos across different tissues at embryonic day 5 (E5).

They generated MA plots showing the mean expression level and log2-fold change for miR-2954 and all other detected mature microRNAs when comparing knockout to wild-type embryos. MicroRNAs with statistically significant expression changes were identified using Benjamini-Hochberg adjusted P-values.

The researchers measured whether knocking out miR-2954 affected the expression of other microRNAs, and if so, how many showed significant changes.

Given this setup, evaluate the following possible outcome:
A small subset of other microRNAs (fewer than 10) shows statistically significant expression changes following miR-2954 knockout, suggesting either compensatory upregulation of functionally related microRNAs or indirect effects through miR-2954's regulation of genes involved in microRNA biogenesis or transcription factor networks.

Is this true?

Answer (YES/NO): NO